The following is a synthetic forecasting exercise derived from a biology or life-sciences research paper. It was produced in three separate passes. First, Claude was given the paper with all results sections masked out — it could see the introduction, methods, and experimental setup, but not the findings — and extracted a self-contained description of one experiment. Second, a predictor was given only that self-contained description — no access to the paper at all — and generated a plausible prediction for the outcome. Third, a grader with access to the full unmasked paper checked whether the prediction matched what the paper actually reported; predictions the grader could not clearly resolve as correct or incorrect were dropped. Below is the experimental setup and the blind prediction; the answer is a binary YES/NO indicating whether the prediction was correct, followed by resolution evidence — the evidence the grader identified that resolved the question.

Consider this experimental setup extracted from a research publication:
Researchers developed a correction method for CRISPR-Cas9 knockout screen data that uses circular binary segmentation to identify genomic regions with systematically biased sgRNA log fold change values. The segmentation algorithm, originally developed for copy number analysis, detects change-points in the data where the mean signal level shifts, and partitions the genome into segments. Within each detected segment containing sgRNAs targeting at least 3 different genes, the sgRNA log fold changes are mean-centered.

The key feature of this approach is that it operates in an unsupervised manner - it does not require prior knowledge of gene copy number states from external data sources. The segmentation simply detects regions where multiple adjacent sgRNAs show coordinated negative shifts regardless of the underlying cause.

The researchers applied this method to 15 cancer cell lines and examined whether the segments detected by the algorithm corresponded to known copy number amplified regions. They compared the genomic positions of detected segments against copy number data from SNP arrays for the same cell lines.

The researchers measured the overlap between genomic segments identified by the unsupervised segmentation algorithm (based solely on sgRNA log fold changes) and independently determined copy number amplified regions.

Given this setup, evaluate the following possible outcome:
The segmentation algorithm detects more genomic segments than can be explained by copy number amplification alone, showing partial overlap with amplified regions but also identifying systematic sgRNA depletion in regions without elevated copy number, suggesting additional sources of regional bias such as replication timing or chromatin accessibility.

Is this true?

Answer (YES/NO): YES